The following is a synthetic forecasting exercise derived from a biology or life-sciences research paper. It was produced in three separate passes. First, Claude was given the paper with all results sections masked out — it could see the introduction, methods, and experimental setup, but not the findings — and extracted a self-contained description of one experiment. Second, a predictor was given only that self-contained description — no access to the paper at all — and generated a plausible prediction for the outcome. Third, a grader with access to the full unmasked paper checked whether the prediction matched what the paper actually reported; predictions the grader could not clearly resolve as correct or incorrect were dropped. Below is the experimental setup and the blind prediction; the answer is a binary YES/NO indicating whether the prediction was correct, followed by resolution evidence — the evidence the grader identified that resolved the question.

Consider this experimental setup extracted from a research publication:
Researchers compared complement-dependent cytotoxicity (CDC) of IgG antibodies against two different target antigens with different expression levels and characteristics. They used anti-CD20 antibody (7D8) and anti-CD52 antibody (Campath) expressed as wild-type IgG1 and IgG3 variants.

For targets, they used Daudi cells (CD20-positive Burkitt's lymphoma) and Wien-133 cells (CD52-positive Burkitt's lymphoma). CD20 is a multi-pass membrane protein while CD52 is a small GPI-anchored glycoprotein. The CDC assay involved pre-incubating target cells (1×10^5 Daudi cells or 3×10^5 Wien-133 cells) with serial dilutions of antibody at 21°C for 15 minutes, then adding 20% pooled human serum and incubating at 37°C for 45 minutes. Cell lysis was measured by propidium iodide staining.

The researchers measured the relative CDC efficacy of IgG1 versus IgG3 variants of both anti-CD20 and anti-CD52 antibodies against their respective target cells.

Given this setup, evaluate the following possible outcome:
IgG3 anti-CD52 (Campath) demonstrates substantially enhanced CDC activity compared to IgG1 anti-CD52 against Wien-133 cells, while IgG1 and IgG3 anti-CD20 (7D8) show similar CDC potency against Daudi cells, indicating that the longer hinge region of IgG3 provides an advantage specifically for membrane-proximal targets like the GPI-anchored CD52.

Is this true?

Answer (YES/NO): NO